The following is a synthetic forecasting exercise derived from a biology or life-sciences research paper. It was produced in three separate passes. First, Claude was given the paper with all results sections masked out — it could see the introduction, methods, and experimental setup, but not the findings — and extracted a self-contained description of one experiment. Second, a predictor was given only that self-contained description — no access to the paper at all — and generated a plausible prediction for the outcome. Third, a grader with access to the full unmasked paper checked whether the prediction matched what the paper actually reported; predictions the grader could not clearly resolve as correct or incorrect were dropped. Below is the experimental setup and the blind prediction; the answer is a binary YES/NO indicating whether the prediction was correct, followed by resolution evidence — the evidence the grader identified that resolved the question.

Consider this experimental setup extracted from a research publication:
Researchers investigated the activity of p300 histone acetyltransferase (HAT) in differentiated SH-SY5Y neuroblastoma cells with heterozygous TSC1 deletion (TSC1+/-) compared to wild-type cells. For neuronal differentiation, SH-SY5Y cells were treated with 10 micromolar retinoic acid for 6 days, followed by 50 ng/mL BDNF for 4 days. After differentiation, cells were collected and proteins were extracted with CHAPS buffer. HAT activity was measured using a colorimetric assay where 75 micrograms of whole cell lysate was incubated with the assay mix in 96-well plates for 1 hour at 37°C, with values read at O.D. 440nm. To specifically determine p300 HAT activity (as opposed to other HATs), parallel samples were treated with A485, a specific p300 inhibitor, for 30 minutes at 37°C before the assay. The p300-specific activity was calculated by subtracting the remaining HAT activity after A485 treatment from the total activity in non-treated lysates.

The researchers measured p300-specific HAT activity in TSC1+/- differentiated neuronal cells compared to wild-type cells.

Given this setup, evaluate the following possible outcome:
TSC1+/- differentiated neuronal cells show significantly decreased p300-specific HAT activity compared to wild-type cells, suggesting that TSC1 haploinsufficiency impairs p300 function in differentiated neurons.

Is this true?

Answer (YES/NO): NO